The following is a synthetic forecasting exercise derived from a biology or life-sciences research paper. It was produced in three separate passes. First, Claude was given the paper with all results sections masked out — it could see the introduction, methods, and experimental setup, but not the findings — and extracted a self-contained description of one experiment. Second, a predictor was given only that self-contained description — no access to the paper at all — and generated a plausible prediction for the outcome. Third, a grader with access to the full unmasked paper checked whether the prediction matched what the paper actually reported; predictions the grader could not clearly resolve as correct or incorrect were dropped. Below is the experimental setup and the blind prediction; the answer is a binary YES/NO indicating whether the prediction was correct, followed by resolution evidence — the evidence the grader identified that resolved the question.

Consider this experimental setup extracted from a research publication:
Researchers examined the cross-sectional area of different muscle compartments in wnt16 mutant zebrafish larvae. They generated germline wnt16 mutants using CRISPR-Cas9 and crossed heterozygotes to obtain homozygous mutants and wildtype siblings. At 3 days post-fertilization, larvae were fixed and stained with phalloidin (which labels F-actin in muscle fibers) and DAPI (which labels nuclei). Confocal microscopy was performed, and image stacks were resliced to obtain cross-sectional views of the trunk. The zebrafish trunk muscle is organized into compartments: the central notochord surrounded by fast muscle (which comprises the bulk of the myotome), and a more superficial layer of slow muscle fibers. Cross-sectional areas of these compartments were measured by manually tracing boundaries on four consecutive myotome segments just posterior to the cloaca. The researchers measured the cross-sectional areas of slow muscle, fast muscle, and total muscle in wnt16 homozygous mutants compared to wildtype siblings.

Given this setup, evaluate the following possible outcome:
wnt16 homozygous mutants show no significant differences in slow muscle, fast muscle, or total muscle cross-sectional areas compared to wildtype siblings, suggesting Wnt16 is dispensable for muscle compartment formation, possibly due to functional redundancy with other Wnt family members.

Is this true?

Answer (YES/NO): NO